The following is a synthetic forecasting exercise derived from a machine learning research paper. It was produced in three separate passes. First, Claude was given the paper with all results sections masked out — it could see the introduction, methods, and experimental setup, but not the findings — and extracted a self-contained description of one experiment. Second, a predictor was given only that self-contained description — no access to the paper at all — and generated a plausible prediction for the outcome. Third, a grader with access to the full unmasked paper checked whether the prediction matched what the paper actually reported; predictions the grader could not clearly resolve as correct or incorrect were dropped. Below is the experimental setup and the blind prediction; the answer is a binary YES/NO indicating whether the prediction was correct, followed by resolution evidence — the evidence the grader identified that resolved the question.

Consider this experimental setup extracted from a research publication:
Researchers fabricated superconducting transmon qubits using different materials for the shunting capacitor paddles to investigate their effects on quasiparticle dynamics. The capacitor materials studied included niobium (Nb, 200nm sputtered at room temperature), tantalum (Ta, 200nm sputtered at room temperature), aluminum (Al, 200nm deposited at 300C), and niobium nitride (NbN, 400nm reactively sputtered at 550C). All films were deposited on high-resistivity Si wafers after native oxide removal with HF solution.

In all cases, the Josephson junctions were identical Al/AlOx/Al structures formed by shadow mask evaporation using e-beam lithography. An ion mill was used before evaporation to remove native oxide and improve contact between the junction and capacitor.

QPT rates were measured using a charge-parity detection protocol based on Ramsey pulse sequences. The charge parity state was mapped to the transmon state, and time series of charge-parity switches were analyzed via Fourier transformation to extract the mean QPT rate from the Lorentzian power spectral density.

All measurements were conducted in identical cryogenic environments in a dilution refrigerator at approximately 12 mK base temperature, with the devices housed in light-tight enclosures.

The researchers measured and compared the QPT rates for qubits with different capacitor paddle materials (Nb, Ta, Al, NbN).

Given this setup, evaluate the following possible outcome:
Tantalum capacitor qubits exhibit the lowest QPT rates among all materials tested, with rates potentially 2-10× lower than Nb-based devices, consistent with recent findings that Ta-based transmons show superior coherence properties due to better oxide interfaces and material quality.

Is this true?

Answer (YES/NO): NO